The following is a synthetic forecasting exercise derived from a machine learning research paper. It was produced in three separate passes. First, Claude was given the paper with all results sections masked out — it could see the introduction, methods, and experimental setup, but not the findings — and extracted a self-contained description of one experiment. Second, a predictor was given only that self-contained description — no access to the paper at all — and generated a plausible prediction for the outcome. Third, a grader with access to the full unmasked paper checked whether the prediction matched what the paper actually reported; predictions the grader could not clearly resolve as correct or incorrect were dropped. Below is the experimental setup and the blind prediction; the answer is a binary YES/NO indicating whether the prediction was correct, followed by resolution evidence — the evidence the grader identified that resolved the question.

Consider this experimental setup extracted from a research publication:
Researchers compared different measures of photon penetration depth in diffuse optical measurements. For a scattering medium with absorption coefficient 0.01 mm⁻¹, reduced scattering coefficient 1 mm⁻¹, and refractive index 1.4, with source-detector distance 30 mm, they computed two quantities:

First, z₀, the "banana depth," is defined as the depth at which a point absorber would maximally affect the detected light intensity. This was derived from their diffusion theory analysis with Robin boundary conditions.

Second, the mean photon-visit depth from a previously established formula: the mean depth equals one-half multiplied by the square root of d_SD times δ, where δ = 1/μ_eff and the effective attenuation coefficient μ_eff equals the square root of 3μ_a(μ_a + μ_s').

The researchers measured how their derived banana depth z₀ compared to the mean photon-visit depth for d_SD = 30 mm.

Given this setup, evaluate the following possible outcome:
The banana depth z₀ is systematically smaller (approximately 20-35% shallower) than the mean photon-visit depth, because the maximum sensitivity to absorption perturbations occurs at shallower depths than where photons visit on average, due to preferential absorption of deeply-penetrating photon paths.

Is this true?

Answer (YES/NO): NO